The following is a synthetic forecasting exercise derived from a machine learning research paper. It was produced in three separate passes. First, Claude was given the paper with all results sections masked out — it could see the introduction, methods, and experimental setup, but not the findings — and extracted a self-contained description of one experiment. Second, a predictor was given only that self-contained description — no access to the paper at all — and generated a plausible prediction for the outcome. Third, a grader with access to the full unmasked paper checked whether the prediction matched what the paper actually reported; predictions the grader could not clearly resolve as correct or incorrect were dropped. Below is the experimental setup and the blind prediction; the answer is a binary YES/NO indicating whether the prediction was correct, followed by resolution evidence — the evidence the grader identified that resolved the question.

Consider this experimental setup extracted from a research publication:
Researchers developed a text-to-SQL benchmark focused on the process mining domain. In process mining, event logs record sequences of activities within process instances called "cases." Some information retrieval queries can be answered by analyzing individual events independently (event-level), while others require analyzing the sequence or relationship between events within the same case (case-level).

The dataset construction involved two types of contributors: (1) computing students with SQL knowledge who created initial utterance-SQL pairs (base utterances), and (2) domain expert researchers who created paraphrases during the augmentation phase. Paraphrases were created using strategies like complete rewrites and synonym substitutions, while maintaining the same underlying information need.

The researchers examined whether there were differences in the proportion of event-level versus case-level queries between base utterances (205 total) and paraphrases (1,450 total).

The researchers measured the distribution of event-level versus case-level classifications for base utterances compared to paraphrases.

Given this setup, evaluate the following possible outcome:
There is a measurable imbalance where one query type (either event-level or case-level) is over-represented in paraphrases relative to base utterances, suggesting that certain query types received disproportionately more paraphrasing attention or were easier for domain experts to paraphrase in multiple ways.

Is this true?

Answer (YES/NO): NO